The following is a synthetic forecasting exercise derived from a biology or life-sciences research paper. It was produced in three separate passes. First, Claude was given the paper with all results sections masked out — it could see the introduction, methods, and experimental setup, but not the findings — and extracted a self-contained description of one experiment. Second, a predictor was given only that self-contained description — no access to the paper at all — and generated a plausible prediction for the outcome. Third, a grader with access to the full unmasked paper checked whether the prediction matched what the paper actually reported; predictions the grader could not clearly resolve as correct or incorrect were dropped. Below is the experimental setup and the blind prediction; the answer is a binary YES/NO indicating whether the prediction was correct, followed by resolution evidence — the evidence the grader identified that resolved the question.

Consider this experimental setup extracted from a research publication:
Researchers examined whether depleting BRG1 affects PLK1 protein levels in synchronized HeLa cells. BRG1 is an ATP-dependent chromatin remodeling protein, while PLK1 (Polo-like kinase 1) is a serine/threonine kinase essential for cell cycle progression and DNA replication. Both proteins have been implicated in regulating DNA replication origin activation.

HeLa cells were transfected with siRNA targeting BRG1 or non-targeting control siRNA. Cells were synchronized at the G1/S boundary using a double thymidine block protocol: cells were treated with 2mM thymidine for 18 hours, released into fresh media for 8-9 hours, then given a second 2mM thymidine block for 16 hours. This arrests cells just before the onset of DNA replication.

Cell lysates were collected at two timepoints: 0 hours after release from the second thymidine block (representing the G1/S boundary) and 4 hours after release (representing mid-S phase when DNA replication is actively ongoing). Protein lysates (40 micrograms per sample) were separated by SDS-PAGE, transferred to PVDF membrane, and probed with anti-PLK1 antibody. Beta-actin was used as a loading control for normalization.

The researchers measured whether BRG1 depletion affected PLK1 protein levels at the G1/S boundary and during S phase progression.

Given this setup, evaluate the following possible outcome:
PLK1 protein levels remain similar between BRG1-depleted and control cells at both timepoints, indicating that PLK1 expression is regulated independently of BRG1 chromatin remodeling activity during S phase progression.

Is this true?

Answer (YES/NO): NO